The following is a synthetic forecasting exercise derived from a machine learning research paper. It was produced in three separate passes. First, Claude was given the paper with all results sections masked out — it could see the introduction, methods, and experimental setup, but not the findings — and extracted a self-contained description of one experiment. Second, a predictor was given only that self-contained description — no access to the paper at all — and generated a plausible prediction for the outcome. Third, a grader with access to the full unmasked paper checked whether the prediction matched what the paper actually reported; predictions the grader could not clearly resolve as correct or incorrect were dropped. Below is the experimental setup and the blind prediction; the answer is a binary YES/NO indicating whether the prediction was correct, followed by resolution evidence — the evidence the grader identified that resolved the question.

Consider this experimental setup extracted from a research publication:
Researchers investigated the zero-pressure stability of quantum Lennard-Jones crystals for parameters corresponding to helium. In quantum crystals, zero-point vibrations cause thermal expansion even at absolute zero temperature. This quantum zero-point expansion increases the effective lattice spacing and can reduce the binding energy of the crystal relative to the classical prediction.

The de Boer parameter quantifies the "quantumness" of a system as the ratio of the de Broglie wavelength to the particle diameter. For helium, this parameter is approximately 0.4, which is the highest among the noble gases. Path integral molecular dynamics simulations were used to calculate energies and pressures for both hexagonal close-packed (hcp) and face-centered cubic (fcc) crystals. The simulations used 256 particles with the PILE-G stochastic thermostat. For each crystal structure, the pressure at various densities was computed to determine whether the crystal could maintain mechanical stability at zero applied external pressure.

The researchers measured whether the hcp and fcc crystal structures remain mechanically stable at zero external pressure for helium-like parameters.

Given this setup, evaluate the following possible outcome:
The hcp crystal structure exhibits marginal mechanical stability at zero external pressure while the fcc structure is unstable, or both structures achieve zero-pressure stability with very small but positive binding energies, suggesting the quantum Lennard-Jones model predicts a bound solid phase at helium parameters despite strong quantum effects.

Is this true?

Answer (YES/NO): NO